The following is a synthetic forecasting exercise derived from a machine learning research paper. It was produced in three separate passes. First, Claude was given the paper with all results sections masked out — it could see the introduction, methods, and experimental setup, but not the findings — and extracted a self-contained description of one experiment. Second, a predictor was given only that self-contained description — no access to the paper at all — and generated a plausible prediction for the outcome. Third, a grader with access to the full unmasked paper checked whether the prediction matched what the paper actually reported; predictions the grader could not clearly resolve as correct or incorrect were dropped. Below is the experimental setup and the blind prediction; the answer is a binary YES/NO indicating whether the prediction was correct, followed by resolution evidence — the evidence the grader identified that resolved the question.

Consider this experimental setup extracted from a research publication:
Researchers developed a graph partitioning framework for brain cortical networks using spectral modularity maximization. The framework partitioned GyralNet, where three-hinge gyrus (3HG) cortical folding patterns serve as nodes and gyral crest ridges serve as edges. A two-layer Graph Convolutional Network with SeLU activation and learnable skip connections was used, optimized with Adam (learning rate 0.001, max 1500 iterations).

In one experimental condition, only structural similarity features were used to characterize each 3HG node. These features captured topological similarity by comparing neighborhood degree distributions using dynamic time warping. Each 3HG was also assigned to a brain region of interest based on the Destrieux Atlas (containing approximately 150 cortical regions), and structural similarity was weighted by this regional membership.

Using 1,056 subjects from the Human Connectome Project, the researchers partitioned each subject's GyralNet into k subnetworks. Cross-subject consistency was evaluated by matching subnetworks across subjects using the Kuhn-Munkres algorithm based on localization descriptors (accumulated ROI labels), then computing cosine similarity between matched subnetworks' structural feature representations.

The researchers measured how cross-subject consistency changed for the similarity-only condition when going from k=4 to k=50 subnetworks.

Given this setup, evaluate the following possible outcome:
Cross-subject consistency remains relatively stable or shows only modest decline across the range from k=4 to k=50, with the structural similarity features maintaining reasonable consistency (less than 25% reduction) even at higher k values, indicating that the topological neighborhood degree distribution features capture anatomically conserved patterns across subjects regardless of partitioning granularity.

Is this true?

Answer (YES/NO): NO